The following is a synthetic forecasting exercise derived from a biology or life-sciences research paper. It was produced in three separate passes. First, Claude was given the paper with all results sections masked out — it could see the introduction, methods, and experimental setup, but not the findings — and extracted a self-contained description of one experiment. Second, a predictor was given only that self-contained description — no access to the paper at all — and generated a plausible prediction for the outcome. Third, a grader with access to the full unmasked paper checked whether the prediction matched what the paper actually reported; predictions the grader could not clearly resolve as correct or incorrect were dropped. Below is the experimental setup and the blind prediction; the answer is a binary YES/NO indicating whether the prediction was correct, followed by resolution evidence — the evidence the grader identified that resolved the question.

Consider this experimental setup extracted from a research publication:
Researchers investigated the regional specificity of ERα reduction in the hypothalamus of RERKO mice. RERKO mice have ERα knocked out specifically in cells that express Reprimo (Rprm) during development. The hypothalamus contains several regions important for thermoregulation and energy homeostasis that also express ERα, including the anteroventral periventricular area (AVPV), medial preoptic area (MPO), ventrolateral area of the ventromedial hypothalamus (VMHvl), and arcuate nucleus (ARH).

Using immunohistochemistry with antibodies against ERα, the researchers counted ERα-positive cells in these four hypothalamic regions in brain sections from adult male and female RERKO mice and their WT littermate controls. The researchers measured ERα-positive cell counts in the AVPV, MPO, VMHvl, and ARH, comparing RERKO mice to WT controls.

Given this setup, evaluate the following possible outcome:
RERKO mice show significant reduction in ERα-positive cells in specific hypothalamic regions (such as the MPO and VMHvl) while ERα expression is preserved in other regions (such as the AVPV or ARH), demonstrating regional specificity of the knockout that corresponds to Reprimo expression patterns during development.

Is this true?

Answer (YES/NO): NO